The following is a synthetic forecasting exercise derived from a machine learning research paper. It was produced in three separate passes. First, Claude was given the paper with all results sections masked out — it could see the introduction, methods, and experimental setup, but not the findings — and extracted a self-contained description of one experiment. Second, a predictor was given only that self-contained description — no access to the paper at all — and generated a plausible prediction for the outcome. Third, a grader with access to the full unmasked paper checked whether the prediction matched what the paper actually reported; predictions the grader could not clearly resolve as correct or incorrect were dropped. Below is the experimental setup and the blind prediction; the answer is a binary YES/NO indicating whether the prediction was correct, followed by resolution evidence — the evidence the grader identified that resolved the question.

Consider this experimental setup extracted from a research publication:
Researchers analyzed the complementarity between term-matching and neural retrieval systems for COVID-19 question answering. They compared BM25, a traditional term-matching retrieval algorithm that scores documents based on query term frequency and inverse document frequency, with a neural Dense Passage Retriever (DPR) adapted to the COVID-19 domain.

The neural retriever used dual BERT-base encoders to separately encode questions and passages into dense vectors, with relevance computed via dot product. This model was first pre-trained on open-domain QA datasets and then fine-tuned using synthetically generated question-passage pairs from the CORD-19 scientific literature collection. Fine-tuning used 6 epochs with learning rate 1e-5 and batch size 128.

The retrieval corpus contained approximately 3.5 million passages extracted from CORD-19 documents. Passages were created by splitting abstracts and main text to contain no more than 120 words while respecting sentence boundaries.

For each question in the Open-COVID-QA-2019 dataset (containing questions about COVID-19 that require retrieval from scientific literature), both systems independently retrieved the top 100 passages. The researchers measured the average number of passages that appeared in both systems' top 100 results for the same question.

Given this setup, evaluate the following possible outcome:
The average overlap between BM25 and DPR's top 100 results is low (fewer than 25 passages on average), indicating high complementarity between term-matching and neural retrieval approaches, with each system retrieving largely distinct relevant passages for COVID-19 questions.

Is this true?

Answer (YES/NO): YES